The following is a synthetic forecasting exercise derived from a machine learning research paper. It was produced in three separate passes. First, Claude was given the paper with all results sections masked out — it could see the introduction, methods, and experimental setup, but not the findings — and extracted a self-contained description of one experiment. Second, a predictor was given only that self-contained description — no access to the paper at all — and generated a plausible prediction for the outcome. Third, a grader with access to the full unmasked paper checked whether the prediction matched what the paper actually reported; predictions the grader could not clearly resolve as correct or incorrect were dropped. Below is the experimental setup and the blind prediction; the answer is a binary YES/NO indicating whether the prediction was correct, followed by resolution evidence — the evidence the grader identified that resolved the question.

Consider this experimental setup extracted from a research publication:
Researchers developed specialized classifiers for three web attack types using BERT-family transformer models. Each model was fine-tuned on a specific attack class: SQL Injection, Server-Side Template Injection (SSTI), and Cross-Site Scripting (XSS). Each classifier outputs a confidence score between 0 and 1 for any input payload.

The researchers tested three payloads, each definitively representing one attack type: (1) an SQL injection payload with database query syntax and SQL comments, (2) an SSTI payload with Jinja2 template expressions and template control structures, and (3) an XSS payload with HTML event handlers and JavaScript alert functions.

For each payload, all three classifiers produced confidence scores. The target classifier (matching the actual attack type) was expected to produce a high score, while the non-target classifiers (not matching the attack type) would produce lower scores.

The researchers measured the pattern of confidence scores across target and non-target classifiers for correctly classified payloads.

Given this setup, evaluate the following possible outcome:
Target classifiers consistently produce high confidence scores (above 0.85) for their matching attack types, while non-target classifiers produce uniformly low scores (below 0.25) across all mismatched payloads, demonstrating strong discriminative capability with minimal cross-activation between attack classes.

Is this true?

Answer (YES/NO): NO